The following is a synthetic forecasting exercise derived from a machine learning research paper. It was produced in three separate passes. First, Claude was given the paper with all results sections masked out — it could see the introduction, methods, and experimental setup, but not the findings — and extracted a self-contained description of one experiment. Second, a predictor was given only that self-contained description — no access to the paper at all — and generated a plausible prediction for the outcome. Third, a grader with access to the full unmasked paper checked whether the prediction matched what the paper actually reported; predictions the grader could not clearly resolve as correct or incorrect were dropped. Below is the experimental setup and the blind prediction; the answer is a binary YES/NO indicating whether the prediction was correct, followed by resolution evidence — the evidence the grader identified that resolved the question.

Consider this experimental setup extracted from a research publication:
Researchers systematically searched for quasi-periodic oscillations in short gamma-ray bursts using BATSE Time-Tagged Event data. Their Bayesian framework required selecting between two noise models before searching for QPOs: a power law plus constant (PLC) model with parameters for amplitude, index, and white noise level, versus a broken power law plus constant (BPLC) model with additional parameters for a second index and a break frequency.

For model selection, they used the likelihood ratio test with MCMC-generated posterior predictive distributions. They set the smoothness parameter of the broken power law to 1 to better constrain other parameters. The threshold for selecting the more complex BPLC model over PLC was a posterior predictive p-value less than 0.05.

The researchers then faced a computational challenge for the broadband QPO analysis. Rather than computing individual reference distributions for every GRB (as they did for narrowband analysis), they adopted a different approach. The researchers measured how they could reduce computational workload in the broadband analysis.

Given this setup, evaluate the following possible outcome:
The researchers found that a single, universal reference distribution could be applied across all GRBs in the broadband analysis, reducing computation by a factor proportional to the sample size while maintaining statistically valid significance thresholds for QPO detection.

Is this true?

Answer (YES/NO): NO